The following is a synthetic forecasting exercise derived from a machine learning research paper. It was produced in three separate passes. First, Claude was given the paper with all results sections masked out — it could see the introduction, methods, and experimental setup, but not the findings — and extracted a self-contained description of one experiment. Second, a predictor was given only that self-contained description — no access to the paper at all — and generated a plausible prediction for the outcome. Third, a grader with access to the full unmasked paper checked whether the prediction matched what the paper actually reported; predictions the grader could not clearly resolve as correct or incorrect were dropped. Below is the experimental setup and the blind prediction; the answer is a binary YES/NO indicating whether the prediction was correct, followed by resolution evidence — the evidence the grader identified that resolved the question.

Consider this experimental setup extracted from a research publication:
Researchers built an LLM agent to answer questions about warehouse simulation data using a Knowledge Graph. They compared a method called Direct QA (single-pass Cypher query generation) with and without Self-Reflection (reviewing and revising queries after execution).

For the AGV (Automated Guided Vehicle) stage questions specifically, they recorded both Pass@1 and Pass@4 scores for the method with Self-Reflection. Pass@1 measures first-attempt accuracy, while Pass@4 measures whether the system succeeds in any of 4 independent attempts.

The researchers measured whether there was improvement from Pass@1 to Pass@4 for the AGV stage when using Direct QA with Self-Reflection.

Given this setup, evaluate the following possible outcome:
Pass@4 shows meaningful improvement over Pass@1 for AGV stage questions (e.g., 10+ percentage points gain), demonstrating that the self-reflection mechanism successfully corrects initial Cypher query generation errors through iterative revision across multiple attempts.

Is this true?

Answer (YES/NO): NO